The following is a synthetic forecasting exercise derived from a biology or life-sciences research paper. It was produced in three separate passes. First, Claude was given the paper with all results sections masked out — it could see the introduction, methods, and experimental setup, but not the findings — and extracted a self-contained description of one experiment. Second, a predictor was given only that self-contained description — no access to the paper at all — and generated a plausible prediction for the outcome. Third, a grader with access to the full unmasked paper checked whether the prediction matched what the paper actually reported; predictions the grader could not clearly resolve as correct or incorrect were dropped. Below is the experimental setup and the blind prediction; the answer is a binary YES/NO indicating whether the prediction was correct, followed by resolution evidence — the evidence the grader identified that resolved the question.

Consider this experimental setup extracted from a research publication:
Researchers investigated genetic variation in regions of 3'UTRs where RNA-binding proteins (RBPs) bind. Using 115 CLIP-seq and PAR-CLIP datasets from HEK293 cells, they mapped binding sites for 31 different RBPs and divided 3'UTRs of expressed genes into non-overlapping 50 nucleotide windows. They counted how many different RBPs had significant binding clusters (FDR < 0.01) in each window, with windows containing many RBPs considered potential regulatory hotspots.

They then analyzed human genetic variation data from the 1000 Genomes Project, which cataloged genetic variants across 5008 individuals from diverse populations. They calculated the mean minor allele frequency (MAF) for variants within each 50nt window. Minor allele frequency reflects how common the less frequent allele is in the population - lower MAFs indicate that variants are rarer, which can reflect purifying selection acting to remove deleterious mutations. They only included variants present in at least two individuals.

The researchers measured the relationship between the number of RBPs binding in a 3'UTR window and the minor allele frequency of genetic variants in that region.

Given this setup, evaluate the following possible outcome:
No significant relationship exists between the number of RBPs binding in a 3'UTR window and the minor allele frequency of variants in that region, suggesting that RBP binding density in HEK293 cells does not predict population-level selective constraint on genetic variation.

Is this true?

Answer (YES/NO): NO